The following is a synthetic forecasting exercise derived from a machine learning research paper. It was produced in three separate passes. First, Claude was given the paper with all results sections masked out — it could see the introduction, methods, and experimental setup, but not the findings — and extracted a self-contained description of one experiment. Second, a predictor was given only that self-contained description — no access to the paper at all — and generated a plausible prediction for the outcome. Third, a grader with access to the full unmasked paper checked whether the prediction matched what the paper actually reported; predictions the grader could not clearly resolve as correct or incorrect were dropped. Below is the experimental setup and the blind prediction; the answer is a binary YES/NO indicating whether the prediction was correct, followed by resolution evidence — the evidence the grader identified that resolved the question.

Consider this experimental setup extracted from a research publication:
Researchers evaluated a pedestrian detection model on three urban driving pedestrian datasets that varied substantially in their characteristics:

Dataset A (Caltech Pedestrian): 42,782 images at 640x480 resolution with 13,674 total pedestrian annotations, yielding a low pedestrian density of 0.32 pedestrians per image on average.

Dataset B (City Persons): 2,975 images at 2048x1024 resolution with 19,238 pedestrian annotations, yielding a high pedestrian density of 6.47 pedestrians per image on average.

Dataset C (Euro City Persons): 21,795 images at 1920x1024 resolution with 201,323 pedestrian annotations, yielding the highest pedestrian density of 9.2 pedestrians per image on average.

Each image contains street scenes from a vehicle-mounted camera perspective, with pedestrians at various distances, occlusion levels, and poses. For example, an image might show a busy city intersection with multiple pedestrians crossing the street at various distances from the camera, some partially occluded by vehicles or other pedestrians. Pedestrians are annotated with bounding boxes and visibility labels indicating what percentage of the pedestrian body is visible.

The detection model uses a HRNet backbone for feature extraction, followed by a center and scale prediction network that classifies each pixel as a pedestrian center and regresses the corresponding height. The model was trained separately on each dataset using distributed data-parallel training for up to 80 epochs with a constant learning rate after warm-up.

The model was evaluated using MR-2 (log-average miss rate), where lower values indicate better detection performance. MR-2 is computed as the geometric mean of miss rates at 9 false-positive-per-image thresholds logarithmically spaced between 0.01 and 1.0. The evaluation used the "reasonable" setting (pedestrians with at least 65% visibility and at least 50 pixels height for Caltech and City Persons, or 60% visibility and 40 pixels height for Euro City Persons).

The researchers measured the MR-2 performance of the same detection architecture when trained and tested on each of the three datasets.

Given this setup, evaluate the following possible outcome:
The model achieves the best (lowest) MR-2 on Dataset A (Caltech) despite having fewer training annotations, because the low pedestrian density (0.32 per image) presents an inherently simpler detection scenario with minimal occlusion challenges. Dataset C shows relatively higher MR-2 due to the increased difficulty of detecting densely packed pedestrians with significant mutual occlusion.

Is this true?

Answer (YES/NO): YES